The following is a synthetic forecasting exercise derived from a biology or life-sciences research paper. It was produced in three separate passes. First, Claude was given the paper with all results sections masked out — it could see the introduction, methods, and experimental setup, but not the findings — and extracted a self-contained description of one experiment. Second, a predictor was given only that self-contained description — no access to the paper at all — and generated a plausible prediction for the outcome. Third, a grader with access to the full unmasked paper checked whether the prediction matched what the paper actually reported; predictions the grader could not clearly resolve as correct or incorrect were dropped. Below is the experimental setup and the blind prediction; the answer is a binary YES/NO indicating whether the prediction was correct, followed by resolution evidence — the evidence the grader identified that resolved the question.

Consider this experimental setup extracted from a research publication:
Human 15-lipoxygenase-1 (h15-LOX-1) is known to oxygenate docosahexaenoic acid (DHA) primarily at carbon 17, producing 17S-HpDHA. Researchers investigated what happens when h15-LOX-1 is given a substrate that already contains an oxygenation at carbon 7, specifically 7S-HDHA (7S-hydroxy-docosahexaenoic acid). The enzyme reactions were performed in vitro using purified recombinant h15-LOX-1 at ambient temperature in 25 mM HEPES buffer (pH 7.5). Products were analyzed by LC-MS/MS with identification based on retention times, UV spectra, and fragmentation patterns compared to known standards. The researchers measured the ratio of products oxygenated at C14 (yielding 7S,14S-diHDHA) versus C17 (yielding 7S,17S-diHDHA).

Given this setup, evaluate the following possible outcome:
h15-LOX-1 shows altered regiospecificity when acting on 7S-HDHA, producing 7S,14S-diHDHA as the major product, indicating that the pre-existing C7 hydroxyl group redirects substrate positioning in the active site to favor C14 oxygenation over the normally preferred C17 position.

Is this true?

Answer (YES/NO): YES